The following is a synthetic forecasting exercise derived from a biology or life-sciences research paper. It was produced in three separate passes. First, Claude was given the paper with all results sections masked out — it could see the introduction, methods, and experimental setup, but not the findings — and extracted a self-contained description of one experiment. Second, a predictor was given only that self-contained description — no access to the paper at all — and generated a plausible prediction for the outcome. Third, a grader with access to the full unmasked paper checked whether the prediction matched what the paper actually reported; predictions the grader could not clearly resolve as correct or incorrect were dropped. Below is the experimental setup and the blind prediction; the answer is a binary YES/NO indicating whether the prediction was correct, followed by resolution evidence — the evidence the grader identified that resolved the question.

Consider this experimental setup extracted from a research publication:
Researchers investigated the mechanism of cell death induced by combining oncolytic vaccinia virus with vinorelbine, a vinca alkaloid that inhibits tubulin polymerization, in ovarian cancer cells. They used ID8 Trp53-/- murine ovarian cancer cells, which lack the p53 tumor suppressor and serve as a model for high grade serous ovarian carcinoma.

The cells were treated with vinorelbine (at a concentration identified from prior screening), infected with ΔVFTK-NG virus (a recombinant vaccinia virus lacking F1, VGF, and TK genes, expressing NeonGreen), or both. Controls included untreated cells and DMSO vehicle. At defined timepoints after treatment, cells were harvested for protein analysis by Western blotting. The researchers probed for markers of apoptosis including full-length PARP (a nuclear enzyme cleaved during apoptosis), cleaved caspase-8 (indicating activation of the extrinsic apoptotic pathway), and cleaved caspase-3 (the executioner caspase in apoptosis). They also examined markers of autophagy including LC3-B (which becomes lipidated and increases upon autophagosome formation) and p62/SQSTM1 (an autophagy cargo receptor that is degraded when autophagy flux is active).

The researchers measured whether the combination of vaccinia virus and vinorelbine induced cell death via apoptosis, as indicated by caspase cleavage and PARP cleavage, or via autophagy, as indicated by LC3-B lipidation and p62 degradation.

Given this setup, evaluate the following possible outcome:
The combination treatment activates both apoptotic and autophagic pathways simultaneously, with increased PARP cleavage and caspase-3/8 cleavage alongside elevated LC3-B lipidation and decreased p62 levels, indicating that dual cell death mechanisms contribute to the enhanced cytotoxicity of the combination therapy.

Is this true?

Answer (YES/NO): NO